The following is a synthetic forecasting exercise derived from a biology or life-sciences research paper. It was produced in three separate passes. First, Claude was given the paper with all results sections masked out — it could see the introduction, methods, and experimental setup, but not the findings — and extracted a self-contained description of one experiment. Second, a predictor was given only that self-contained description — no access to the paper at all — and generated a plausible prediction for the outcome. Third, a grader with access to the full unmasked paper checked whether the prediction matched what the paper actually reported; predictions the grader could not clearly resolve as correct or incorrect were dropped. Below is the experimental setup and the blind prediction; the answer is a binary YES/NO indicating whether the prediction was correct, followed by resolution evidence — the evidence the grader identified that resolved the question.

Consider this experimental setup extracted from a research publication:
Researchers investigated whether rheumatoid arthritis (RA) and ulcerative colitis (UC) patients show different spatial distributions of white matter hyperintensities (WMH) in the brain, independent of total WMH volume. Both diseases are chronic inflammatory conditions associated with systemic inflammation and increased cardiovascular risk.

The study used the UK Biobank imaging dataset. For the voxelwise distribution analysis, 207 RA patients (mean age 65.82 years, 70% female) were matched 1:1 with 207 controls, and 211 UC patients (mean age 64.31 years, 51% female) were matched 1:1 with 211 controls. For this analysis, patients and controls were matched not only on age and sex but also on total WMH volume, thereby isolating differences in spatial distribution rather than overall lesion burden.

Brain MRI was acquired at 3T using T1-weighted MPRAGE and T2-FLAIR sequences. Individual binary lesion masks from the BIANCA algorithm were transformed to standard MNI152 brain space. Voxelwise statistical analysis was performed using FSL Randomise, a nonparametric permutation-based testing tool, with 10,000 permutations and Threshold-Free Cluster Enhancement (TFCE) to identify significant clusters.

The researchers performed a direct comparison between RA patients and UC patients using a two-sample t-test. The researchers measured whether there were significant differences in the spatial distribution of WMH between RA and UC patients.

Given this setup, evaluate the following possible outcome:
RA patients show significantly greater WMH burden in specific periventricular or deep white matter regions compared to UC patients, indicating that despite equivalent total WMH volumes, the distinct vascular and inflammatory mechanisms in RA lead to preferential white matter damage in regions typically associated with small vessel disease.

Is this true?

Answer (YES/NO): NO